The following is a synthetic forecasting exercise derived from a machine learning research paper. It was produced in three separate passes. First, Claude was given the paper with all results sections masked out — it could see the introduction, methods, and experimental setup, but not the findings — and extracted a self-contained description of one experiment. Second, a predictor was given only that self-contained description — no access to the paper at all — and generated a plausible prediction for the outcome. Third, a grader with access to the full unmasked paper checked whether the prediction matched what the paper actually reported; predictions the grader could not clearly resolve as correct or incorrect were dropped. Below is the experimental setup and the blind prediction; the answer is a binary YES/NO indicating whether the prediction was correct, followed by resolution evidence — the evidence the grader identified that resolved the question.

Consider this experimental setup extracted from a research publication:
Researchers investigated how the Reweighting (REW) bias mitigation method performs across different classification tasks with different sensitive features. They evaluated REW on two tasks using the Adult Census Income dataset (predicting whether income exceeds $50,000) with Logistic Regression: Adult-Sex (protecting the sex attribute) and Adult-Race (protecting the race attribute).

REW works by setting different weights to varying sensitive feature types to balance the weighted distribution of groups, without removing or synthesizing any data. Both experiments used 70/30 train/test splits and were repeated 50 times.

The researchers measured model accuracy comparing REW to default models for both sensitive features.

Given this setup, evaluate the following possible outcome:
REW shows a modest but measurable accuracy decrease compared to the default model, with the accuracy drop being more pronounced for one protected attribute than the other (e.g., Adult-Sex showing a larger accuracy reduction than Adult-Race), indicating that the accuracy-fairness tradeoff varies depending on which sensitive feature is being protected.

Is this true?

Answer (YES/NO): NO